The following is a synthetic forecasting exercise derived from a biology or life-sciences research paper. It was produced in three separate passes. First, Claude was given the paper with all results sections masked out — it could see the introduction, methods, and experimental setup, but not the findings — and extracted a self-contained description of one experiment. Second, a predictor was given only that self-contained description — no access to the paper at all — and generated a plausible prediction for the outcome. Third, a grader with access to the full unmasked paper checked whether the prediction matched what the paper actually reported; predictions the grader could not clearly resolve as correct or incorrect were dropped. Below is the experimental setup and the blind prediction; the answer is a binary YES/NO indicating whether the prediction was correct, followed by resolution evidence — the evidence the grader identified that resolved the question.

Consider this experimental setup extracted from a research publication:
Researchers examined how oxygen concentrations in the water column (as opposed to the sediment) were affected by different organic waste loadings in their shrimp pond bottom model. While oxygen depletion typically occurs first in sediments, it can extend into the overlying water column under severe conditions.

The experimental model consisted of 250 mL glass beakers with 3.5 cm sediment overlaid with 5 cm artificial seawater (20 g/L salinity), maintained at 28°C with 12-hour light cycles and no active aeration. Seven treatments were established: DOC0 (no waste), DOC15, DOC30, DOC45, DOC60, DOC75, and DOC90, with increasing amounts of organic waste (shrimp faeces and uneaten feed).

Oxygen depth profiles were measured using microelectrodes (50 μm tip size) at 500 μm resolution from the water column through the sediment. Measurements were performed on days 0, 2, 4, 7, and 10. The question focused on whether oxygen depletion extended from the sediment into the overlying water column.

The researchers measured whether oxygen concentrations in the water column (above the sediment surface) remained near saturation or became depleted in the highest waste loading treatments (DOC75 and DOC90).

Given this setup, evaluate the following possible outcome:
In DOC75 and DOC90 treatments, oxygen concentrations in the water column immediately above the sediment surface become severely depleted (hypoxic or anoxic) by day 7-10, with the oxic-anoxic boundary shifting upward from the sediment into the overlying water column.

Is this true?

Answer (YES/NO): YES